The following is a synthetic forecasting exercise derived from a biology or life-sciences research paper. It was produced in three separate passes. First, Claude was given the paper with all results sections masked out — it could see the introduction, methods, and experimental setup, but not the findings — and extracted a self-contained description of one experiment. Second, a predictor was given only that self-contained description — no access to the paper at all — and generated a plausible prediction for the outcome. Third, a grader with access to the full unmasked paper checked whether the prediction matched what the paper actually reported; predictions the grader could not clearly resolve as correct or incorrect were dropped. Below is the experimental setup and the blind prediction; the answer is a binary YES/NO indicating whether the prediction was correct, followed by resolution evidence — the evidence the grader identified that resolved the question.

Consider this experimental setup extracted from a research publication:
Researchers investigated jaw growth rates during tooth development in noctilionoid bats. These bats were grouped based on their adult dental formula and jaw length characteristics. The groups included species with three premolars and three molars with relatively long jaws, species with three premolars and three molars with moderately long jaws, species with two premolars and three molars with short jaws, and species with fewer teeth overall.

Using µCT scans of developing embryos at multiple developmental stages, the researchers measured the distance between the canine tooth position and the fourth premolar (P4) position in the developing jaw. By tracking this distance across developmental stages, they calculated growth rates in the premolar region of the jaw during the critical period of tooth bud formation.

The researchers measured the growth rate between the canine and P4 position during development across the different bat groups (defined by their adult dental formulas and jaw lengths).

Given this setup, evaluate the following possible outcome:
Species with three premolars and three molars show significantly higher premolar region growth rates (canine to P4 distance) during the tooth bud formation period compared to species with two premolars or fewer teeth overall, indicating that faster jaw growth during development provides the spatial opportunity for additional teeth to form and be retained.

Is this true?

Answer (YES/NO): NO